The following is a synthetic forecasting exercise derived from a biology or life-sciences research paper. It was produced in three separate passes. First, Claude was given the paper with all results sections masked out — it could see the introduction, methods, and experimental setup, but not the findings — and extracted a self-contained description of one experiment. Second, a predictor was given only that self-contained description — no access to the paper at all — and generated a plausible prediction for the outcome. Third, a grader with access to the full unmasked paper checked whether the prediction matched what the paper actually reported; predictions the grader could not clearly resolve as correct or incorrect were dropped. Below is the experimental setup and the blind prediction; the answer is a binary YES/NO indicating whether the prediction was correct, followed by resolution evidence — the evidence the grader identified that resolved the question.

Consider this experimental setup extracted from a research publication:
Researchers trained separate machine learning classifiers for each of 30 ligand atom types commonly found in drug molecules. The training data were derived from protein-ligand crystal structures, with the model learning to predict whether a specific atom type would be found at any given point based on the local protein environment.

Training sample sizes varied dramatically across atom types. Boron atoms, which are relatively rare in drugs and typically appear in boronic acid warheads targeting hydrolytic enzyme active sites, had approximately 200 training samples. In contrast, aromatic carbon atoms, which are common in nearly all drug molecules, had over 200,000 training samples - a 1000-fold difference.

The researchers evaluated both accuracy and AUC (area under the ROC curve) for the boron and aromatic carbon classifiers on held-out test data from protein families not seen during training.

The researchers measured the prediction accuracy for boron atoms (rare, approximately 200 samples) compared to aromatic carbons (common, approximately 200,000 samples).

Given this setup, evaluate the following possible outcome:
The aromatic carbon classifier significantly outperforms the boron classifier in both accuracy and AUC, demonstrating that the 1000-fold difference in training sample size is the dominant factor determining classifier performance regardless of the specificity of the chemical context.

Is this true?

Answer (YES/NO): NO